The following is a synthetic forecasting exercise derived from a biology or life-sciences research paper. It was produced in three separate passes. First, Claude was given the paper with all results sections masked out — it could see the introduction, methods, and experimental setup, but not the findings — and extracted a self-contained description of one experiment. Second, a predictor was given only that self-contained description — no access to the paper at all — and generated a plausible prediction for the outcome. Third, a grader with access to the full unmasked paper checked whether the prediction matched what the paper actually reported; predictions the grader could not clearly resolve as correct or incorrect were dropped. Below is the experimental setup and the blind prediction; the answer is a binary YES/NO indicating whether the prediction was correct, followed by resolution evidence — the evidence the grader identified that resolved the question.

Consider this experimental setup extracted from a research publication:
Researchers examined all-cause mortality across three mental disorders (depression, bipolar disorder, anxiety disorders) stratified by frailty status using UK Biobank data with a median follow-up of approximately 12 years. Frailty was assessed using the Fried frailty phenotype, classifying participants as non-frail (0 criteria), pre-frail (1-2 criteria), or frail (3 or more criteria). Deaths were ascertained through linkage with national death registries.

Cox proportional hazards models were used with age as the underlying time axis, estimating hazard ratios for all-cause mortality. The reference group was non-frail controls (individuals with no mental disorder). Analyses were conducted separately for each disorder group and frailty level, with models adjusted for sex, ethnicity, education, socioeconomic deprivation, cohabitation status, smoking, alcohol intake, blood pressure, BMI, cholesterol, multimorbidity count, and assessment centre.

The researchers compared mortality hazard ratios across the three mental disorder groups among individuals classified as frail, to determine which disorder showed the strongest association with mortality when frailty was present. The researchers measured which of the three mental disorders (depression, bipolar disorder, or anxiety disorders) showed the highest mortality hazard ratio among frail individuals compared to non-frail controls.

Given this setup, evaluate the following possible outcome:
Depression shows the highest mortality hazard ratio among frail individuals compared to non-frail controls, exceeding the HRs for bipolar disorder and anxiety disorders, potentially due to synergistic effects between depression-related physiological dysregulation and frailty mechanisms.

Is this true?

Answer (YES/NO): NO